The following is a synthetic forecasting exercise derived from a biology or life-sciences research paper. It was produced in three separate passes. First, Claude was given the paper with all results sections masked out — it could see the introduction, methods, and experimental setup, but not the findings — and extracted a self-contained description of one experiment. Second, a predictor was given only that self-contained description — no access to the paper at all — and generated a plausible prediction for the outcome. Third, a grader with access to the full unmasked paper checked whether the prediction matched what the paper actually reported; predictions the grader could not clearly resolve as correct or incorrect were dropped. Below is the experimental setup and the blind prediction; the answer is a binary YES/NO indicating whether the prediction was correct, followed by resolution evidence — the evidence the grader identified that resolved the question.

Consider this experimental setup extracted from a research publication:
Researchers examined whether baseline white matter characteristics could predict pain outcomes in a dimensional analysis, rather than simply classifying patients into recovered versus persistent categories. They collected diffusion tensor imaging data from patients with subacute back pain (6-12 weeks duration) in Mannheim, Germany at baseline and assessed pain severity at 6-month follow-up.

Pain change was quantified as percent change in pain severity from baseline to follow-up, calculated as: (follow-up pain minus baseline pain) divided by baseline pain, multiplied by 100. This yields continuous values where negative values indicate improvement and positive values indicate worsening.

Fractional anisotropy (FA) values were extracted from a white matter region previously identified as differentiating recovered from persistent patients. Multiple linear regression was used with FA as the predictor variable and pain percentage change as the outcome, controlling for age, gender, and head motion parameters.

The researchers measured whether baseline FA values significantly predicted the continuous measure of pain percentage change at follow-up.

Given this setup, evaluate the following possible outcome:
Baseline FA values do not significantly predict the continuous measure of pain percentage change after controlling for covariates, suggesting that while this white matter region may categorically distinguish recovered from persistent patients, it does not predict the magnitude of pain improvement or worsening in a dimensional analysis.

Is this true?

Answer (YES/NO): NO